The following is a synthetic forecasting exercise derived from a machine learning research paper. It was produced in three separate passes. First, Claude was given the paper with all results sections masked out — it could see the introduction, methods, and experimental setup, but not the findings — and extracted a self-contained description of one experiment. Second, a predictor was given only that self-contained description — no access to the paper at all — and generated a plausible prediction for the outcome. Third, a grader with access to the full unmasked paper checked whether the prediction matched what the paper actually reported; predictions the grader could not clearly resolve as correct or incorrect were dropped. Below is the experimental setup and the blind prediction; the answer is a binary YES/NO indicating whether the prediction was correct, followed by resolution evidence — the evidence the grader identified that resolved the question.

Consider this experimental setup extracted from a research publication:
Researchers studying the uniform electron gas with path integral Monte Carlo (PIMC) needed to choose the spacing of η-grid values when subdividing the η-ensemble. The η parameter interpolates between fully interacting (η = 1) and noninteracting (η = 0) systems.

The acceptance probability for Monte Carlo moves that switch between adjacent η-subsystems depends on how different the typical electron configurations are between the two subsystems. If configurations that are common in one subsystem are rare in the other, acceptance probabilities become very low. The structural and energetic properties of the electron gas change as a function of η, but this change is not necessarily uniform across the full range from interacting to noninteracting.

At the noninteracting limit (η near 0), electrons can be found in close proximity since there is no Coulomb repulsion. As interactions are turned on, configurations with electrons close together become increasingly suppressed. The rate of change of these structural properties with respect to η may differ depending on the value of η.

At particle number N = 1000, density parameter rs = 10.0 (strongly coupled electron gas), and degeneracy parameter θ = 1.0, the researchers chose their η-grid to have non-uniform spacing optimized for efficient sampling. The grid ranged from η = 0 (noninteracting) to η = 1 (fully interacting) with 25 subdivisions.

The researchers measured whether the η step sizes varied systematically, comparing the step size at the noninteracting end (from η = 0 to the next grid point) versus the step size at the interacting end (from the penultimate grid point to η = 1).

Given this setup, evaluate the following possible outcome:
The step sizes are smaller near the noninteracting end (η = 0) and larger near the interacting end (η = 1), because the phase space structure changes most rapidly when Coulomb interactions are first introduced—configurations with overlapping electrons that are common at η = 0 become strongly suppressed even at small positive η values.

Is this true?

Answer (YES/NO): YES